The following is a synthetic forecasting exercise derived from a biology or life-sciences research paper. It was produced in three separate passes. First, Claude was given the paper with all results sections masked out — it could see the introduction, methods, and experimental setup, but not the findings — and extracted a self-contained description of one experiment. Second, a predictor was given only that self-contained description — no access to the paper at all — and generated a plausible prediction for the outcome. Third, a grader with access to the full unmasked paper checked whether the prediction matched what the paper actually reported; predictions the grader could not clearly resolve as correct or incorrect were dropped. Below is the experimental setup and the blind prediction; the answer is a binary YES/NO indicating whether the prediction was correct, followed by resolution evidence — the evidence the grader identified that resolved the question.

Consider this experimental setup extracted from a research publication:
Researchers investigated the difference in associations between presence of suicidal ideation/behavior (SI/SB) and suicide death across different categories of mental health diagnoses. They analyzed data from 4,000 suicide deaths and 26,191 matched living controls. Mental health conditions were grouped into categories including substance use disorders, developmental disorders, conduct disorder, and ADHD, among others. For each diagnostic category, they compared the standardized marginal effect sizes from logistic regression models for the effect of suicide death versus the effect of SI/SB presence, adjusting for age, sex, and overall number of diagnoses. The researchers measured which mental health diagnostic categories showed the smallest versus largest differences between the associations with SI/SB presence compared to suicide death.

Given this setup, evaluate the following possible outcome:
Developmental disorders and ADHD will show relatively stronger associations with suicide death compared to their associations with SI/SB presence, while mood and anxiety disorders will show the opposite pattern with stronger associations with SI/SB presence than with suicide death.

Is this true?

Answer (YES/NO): NO